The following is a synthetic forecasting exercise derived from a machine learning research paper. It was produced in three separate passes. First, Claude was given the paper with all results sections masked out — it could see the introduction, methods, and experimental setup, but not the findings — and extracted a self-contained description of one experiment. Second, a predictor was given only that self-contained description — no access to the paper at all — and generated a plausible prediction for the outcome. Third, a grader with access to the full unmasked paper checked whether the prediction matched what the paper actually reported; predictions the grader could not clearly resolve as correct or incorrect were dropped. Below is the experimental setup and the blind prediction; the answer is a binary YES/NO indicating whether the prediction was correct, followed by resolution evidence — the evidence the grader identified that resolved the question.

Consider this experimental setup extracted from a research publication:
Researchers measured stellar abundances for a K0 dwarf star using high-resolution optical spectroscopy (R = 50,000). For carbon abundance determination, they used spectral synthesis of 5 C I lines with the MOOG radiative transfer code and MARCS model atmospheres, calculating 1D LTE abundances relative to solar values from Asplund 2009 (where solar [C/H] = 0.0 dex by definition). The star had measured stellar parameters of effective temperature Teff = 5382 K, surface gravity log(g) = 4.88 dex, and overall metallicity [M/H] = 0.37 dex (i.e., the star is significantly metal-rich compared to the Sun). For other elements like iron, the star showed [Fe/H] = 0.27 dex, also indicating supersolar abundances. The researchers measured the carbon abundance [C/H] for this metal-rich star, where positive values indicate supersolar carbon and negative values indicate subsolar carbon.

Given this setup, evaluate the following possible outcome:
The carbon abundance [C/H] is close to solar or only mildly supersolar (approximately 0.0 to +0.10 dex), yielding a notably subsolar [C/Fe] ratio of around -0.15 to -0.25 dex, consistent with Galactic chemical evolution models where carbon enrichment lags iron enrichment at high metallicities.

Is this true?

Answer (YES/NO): NO